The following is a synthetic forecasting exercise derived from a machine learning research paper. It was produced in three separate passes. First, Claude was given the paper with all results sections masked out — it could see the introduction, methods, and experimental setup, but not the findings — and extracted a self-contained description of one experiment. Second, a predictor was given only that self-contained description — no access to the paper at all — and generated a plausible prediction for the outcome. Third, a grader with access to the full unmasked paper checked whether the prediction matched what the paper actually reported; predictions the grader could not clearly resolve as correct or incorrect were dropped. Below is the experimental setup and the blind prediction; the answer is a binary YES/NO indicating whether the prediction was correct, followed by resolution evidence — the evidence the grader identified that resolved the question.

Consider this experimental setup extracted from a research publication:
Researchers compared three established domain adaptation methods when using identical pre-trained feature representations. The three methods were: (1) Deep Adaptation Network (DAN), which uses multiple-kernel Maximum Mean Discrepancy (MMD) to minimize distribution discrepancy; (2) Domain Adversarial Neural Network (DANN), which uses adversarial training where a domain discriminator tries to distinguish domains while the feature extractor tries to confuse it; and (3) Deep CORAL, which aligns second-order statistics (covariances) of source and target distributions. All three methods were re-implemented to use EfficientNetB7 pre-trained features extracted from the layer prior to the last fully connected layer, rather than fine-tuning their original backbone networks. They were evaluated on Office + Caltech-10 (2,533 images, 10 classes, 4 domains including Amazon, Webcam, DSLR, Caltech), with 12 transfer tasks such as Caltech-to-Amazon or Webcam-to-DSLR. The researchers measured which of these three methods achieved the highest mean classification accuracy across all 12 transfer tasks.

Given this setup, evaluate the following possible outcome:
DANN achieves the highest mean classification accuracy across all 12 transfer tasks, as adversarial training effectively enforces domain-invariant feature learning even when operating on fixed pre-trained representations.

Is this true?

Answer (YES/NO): NO